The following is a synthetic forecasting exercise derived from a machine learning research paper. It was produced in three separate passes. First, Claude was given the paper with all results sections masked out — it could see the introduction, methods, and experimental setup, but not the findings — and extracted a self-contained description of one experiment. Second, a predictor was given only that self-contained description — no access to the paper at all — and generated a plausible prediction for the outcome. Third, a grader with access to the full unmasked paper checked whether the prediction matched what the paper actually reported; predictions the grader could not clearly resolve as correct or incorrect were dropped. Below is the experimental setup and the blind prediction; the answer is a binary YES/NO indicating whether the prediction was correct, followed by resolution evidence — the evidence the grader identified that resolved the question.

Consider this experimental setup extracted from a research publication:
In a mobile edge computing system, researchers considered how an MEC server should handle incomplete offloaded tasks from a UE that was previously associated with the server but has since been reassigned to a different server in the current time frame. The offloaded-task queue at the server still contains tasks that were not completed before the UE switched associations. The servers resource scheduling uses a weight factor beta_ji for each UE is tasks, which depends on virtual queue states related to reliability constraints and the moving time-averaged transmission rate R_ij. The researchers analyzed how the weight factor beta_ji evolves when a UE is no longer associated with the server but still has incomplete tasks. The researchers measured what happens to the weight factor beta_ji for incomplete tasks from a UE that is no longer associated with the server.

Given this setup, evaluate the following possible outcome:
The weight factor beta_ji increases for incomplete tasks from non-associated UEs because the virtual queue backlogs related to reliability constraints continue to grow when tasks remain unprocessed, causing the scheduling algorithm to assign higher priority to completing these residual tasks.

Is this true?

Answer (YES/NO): YES